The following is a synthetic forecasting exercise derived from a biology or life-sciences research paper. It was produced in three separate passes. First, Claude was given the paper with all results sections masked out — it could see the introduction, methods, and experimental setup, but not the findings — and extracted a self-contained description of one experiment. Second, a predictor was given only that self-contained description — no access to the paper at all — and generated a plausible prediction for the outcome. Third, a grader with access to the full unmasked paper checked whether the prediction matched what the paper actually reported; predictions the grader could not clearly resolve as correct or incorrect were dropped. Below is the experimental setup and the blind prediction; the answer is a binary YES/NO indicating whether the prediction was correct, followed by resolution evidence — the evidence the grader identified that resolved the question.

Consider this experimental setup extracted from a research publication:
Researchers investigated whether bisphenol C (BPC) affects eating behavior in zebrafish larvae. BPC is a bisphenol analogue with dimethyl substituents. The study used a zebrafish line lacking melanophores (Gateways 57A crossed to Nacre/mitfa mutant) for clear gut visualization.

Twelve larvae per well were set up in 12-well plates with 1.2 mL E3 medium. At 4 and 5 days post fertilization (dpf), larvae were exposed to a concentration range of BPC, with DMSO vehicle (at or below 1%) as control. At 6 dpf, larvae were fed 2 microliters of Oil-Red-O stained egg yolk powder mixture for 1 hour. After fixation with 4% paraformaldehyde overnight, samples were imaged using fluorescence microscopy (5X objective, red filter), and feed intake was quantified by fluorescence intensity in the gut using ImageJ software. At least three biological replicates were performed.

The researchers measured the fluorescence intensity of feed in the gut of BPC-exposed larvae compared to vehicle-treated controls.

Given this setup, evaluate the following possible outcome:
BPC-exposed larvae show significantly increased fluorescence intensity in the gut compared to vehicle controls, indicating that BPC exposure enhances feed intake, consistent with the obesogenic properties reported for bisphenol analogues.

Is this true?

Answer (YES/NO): YES